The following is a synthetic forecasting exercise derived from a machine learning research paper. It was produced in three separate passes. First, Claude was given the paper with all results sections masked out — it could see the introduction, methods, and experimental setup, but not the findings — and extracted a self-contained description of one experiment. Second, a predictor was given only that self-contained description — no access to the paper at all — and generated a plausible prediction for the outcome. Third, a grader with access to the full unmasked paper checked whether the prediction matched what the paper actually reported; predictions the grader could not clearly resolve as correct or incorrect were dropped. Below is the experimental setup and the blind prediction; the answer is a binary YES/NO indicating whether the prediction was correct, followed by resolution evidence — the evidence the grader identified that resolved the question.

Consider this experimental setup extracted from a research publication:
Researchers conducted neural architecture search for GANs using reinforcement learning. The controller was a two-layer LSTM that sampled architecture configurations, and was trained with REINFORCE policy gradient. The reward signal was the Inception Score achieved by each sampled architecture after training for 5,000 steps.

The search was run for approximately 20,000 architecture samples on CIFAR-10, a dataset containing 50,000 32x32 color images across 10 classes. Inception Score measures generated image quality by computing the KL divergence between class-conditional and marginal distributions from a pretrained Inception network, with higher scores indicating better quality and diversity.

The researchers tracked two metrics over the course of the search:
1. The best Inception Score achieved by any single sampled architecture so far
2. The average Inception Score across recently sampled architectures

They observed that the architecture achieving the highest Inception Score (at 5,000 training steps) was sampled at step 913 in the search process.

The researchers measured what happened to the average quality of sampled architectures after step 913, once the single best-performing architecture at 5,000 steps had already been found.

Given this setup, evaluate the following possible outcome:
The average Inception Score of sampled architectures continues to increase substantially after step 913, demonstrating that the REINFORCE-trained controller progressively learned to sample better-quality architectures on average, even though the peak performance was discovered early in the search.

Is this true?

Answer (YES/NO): YES